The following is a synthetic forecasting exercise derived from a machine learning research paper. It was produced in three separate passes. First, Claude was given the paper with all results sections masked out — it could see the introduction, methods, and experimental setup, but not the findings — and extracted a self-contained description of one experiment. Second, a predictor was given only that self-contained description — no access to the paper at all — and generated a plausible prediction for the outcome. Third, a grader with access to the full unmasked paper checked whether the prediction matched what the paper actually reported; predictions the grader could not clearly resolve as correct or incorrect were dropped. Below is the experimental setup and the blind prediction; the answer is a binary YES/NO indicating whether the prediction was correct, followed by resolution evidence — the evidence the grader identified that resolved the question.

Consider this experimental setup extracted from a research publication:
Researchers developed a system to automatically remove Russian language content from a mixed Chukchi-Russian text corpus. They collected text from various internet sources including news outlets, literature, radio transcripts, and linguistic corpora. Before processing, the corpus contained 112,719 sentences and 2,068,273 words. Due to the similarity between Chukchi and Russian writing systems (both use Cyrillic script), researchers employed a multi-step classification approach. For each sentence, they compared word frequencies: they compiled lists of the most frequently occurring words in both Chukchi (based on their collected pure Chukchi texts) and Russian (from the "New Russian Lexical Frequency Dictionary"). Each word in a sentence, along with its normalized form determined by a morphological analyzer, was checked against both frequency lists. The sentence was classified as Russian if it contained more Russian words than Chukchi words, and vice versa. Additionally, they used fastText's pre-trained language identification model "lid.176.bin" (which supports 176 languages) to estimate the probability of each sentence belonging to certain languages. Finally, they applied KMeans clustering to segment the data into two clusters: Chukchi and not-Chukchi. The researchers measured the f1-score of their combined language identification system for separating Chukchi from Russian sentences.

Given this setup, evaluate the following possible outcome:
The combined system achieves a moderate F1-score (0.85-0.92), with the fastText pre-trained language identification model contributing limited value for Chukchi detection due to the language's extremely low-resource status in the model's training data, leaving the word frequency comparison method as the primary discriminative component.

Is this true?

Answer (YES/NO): YES